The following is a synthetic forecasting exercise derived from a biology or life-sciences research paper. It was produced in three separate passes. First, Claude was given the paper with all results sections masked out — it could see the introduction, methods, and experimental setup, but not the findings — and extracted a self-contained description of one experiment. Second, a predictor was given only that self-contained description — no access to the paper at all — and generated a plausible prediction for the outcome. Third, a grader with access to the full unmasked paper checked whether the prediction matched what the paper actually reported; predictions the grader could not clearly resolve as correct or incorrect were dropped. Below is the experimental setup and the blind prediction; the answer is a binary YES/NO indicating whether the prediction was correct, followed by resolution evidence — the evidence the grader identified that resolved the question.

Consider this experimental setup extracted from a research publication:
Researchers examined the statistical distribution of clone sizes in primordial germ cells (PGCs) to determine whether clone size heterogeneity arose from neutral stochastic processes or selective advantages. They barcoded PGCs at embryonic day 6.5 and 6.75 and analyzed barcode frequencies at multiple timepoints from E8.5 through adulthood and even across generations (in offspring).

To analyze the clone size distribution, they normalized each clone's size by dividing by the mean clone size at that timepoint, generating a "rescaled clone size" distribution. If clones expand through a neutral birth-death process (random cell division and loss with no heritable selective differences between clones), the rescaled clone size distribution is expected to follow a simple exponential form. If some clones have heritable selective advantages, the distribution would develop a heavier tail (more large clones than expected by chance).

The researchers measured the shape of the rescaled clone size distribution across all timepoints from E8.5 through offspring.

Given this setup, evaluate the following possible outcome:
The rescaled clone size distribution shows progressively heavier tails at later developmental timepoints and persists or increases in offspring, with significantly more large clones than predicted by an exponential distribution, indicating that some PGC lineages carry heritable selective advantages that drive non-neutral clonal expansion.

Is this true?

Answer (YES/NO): NO